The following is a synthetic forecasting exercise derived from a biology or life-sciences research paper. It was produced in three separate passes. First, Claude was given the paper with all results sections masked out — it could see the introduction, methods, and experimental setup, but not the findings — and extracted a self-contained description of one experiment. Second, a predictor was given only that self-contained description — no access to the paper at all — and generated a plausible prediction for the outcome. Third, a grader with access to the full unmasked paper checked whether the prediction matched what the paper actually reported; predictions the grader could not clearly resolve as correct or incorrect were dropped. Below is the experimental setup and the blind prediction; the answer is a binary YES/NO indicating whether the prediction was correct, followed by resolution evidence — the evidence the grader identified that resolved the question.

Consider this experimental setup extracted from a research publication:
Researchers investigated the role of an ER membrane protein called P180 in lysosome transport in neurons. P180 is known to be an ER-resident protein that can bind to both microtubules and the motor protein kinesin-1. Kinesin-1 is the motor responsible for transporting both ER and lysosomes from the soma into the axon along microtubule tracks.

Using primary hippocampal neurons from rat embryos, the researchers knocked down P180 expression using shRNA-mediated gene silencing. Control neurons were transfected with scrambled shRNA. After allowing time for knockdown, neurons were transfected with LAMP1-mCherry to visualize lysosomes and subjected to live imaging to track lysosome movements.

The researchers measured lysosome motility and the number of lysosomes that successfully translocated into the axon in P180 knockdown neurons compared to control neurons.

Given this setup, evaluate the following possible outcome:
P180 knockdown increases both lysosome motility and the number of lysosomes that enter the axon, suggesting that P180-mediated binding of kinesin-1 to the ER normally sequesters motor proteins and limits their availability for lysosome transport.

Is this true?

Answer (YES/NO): NO